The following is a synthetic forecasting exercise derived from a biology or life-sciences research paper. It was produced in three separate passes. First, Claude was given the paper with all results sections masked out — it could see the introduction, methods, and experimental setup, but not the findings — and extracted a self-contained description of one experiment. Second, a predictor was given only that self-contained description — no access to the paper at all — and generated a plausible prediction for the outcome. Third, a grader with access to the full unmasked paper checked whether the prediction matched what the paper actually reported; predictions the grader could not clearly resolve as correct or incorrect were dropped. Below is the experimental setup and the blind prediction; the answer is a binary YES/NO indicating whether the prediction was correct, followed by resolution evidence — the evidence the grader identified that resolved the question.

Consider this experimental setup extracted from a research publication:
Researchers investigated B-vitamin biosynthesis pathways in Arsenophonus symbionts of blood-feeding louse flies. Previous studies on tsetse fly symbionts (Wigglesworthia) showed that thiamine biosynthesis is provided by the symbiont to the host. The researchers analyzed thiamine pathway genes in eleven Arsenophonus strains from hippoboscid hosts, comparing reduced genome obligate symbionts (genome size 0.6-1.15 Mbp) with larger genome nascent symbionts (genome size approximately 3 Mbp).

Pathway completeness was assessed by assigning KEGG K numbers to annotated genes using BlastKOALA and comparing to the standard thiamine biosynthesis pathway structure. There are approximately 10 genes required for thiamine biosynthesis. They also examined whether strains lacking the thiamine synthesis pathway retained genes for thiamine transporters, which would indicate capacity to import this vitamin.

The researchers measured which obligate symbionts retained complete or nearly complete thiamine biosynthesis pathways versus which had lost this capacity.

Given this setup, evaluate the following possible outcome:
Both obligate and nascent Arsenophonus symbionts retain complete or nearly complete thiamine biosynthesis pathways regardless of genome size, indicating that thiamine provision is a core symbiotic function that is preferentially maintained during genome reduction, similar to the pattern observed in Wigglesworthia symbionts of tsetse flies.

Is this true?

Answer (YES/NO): NO